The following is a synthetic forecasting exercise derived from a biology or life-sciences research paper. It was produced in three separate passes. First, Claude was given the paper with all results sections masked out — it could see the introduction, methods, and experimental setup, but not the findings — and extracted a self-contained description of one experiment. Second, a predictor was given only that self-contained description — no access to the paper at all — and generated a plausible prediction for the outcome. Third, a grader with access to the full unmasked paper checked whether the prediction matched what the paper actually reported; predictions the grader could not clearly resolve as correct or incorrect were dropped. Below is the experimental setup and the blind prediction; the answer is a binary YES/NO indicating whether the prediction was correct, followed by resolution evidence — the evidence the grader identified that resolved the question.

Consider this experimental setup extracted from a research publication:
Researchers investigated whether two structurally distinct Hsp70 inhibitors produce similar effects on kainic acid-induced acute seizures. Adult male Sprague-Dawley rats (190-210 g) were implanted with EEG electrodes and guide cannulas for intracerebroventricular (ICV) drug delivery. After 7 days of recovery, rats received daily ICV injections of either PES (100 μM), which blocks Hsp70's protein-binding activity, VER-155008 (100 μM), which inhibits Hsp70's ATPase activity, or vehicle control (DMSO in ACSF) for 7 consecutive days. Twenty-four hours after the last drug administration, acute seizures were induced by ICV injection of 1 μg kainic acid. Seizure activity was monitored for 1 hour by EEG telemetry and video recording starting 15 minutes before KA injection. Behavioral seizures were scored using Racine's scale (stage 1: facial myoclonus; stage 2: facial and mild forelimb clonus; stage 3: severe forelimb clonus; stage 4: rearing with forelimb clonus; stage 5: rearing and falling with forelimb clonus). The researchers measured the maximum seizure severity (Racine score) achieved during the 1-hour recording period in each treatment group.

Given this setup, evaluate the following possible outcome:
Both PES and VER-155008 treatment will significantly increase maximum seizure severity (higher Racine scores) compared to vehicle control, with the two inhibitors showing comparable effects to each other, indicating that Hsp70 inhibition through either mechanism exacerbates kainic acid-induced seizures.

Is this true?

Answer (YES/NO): NO